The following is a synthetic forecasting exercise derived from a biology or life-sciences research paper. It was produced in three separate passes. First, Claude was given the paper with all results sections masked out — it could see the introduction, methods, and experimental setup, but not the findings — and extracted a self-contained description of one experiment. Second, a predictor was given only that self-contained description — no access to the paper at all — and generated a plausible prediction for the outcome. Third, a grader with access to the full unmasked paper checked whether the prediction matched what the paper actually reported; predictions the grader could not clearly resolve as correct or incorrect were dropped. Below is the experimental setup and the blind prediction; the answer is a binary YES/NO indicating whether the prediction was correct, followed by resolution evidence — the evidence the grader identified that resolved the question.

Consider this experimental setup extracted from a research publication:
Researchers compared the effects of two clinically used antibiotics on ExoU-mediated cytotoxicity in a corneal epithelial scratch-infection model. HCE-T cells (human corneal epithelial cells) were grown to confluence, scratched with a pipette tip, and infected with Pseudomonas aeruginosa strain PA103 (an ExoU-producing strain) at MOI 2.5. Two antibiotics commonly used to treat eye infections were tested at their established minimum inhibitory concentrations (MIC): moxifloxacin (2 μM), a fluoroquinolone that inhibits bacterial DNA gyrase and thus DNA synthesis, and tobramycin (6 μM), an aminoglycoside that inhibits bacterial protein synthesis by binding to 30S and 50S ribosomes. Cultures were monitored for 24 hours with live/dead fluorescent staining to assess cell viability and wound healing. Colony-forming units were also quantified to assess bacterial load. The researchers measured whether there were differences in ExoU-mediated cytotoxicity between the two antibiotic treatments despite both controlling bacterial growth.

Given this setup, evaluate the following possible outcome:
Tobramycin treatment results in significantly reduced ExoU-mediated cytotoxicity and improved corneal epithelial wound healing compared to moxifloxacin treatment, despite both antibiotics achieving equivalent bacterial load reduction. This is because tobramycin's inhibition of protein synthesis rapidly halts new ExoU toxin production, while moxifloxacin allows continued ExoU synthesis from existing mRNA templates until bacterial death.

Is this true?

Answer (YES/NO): NO